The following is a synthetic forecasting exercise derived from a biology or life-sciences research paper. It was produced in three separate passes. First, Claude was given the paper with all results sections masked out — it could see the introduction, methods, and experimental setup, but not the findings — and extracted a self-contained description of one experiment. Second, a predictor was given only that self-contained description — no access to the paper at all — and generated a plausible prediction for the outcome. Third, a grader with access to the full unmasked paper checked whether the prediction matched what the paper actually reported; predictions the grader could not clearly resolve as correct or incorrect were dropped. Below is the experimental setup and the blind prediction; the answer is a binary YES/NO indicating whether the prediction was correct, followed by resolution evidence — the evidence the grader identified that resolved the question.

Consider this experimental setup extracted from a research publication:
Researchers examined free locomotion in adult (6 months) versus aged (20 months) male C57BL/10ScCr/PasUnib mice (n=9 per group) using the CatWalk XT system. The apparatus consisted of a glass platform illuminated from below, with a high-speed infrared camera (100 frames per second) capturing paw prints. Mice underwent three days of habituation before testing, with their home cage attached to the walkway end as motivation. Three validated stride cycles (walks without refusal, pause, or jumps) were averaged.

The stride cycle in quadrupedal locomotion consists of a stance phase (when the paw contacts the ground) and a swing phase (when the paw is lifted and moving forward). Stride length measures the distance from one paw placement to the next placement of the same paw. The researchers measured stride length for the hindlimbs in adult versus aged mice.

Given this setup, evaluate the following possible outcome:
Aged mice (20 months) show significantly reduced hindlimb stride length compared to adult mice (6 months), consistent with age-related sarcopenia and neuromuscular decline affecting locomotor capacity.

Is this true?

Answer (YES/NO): YES